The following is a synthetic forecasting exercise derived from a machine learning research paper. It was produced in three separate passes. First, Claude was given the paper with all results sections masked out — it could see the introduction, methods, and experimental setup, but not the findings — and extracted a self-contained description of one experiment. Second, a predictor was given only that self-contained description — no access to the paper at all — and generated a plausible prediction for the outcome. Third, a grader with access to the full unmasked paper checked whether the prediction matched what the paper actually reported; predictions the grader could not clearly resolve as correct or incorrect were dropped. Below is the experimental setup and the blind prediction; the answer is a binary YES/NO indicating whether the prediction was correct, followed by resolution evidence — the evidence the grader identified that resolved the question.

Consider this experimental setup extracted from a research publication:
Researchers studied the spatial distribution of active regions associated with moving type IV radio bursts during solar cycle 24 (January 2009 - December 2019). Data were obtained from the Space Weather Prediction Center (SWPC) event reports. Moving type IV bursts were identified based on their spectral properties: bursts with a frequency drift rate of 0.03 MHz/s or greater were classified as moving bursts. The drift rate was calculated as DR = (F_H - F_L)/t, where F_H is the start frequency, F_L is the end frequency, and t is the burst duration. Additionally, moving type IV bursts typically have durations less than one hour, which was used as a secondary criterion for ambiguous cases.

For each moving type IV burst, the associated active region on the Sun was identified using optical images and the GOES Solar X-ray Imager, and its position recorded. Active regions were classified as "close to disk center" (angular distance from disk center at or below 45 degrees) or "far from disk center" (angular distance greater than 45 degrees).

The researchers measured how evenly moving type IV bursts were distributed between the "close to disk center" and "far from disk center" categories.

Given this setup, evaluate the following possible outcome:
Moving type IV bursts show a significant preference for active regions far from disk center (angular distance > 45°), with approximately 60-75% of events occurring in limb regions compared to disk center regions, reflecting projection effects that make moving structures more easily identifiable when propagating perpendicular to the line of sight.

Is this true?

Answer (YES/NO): NO